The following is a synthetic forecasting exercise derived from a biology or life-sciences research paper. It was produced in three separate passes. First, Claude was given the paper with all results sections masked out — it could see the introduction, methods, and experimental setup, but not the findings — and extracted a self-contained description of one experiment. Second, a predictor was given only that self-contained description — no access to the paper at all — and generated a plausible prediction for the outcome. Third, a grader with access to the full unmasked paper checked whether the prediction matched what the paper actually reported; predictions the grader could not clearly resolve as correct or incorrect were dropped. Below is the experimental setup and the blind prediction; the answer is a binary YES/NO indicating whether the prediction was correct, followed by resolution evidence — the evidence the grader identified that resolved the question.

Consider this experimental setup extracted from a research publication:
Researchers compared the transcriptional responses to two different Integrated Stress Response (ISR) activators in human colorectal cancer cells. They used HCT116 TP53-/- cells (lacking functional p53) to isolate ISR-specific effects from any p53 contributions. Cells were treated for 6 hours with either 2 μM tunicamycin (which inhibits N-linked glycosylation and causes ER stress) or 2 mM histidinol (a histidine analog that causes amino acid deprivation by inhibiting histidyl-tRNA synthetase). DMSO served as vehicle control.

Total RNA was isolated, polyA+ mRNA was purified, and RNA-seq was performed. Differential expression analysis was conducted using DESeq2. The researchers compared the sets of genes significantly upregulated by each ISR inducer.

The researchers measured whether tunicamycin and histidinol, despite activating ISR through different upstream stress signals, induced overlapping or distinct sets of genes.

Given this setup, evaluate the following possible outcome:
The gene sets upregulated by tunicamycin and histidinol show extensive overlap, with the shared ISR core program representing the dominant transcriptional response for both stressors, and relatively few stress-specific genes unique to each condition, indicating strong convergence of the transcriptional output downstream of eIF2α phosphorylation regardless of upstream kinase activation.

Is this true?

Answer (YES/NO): NO